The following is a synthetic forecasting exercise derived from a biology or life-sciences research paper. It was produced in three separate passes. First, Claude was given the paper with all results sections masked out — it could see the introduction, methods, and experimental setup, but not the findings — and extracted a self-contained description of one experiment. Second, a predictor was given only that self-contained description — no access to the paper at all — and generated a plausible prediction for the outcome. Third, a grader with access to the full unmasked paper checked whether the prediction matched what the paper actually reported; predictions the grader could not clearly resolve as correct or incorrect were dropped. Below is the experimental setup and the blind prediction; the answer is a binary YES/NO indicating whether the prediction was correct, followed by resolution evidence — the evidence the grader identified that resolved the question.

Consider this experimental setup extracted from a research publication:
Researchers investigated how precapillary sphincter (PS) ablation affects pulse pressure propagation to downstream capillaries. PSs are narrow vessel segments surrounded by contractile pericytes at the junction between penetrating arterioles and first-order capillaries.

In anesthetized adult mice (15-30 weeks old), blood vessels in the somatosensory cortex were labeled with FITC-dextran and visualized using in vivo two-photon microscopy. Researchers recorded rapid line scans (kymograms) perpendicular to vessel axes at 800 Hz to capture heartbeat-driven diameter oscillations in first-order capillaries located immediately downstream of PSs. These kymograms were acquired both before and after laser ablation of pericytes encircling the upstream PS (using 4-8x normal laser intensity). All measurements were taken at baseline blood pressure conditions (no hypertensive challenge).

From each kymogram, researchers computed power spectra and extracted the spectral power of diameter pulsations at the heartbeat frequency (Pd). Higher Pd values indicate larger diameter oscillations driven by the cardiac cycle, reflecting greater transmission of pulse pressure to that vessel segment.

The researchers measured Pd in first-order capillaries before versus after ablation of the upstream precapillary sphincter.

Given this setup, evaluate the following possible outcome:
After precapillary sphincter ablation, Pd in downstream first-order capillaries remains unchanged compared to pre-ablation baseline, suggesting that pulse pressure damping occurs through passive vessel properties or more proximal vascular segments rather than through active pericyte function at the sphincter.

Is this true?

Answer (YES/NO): YES